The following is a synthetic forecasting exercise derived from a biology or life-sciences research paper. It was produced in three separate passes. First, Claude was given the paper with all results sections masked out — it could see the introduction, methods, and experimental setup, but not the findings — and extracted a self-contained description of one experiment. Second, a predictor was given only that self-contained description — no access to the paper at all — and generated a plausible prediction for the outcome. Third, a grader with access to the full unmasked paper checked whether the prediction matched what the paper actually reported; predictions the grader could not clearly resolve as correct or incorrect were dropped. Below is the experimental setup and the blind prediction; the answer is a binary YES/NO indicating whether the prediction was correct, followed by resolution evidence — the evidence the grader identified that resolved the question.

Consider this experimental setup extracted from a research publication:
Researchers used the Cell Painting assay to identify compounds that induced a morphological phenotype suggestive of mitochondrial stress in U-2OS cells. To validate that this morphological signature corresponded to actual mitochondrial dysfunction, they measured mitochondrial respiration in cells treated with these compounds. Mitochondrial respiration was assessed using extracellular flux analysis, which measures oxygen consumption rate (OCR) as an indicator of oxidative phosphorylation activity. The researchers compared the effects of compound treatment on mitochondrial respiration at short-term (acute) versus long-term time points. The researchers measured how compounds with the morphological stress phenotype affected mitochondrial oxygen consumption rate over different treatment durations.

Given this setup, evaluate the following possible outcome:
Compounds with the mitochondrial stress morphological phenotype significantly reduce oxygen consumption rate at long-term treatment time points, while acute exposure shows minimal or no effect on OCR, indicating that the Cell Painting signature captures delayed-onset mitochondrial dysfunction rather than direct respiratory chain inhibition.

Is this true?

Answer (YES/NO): YES